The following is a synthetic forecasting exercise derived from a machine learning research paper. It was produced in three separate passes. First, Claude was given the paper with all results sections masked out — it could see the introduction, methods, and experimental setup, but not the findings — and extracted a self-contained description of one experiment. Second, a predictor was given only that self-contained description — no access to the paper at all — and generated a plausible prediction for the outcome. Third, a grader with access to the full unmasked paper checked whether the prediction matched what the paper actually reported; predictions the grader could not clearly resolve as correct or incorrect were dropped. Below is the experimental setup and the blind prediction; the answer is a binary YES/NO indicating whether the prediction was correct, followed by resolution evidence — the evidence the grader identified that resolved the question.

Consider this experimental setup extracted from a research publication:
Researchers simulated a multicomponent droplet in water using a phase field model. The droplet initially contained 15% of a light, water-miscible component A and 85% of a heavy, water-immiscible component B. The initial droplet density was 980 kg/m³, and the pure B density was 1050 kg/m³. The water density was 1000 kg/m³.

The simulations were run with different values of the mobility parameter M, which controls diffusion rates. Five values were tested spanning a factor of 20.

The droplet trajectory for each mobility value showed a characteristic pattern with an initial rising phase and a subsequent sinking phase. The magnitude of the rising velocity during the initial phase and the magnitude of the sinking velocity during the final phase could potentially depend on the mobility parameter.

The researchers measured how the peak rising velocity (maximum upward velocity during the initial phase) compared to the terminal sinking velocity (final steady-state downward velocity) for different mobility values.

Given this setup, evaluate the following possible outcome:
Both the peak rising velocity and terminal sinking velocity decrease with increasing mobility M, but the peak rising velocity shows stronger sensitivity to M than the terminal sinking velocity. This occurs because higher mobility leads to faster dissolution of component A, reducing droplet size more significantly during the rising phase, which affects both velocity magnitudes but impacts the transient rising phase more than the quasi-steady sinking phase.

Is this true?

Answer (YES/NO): NO